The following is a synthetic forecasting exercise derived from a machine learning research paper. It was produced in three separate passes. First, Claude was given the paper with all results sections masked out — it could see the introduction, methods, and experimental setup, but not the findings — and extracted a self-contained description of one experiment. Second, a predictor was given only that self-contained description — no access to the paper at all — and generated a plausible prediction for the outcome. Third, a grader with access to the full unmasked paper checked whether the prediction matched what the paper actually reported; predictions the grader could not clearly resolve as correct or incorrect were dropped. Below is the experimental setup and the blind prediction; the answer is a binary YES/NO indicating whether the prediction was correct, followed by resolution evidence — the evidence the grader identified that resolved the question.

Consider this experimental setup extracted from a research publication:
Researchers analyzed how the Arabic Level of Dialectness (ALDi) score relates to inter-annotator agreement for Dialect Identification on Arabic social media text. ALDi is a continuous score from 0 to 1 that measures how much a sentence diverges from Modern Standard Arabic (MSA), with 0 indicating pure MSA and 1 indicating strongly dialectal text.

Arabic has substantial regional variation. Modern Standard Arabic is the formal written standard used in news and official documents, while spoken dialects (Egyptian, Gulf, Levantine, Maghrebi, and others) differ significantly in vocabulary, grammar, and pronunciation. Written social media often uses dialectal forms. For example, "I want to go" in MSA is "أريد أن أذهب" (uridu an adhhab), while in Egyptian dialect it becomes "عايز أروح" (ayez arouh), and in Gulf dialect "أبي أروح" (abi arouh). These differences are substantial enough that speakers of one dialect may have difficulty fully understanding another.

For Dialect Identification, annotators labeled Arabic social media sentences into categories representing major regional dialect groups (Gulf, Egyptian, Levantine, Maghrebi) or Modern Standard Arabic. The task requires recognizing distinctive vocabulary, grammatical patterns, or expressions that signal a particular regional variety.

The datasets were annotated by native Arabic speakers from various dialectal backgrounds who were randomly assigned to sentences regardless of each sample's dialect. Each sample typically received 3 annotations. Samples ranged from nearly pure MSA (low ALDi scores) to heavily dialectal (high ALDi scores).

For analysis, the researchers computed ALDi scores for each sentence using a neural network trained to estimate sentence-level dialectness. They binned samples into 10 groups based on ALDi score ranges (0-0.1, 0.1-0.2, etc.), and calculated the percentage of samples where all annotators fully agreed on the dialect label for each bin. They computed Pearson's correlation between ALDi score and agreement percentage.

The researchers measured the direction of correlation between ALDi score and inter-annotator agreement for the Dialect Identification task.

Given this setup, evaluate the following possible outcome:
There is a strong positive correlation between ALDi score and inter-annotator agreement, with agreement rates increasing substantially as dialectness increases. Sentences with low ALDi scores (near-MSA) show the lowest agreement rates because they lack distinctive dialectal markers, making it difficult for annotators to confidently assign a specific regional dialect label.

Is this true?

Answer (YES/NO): NO